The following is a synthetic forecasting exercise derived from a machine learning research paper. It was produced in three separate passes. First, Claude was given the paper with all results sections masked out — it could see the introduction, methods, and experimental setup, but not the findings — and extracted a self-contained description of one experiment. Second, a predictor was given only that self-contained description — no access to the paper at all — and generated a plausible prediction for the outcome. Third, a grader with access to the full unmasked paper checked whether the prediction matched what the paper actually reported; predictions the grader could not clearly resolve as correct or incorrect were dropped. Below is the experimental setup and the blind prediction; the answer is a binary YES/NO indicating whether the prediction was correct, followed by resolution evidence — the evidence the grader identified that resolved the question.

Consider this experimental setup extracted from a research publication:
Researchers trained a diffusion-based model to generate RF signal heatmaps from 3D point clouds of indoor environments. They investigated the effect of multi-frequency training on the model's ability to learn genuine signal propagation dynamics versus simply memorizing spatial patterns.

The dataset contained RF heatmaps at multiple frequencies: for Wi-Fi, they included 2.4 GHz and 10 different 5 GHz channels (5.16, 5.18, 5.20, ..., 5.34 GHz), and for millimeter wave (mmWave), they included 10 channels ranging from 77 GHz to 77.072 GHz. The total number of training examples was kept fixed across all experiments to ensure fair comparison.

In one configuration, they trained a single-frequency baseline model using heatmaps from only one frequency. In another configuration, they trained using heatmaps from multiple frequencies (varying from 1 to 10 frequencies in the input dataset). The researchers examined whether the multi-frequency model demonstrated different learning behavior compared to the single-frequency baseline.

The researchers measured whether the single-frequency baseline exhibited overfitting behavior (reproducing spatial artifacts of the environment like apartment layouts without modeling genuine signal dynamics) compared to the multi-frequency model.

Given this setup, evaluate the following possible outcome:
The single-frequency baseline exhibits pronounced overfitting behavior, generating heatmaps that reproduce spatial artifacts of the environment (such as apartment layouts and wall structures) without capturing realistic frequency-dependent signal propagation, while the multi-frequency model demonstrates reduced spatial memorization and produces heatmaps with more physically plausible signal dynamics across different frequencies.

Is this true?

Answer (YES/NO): YES